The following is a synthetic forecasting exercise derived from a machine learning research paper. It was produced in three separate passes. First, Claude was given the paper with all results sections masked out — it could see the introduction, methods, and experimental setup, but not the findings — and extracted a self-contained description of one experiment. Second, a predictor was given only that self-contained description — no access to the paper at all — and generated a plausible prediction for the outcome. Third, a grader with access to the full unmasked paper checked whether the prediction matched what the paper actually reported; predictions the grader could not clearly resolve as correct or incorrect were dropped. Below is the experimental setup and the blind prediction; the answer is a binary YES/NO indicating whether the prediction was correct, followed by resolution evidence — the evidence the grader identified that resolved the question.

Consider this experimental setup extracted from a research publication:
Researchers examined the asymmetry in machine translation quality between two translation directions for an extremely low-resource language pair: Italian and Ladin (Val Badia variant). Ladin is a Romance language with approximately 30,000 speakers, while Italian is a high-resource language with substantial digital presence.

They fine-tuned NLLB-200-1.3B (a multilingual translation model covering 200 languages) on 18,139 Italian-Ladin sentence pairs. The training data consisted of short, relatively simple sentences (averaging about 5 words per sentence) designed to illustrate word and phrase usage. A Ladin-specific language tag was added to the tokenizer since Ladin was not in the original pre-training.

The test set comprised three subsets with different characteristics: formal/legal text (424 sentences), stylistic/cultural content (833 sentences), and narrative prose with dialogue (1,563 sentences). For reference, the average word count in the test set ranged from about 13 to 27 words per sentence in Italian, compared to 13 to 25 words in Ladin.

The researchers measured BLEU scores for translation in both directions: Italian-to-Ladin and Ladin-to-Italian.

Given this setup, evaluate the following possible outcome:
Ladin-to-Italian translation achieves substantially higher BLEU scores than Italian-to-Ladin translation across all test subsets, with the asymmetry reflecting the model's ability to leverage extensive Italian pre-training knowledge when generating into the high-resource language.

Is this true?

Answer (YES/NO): NO